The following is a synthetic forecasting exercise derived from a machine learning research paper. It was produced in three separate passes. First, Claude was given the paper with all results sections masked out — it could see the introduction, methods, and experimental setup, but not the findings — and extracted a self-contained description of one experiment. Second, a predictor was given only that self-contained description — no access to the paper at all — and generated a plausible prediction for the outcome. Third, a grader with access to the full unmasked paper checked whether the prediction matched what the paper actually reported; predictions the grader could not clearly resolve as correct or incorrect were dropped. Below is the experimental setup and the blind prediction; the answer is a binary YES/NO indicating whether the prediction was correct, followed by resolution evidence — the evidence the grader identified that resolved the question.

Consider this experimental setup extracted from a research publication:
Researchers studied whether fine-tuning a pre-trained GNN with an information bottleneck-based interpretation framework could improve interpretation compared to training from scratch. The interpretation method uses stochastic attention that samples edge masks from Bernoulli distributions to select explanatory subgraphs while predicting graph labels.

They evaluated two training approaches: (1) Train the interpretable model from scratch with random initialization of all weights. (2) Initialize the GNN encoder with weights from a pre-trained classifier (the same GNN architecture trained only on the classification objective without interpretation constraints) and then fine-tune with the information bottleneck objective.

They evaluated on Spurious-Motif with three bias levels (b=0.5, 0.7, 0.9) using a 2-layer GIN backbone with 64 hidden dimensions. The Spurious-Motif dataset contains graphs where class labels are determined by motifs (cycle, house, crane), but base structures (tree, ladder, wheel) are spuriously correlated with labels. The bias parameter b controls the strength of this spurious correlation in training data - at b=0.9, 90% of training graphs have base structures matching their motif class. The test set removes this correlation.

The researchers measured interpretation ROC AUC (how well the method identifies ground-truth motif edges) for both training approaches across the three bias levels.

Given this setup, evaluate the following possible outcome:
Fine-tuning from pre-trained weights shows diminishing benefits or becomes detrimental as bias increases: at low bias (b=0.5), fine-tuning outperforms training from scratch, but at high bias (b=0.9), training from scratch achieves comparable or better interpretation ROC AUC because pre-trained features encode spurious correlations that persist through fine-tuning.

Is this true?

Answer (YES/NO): NO